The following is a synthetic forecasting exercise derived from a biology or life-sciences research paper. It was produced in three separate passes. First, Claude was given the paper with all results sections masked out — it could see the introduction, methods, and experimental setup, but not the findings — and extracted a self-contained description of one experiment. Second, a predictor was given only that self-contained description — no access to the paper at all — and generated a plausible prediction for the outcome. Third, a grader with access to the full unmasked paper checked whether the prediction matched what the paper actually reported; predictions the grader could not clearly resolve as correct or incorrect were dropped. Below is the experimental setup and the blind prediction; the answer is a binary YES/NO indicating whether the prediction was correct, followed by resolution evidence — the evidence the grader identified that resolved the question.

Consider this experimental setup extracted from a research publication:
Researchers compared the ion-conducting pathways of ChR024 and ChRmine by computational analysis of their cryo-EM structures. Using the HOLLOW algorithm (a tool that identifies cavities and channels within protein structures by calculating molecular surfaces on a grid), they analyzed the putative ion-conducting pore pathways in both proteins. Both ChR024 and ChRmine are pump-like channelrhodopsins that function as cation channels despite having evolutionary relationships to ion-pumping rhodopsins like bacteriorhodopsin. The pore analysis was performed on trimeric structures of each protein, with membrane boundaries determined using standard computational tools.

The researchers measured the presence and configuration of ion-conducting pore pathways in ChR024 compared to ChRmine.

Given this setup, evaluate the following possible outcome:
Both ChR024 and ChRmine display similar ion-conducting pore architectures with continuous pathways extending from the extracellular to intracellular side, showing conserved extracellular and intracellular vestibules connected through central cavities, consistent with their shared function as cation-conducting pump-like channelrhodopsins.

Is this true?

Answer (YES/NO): NO